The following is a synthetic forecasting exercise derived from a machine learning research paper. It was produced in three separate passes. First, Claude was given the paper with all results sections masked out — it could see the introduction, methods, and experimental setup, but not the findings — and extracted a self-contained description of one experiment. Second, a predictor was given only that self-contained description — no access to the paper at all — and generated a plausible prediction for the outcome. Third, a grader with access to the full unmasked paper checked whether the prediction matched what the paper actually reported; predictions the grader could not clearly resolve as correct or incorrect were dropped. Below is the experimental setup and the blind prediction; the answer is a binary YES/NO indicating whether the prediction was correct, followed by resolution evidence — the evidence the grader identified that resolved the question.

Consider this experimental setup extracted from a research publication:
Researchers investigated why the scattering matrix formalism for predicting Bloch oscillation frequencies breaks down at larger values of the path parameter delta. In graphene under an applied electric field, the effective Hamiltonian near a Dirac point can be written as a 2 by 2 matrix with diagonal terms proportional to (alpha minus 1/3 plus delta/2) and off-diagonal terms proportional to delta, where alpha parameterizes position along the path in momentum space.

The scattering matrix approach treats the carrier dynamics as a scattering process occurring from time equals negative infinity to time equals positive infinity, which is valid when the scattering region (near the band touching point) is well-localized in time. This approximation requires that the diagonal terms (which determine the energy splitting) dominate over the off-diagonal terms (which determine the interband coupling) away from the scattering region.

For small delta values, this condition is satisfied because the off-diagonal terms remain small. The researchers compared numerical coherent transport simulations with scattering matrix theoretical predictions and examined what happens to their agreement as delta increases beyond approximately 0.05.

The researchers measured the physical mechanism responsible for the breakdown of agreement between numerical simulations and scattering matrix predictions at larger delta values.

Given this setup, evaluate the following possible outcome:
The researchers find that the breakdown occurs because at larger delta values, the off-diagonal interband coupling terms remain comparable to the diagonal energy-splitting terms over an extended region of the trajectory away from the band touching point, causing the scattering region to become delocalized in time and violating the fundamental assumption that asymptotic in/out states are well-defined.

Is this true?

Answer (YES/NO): YES